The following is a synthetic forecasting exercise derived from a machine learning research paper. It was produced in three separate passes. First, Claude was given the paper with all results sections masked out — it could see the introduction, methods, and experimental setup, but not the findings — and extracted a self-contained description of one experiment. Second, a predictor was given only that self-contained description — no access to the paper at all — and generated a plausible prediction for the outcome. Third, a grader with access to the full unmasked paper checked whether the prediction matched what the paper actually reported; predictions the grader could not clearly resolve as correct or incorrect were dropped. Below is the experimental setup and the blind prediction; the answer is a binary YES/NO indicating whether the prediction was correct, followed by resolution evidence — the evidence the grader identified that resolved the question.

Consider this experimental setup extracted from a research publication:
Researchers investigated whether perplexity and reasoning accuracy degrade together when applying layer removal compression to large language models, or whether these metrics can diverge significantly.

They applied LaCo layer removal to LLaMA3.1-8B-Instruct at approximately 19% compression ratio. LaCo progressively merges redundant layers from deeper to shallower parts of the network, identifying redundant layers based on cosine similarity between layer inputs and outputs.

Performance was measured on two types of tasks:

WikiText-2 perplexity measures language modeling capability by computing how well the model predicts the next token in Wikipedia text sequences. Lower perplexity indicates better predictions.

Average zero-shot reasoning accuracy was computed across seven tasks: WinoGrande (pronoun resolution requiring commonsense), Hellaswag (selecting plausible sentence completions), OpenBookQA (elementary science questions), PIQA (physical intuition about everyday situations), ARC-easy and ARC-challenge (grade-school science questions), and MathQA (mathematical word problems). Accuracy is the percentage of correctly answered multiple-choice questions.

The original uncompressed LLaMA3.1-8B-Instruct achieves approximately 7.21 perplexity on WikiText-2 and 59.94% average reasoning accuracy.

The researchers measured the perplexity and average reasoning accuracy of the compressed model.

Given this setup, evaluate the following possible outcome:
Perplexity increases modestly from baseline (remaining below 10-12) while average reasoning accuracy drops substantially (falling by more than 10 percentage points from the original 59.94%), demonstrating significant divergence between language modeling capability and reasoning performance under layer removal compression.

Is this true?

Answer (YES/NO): NO